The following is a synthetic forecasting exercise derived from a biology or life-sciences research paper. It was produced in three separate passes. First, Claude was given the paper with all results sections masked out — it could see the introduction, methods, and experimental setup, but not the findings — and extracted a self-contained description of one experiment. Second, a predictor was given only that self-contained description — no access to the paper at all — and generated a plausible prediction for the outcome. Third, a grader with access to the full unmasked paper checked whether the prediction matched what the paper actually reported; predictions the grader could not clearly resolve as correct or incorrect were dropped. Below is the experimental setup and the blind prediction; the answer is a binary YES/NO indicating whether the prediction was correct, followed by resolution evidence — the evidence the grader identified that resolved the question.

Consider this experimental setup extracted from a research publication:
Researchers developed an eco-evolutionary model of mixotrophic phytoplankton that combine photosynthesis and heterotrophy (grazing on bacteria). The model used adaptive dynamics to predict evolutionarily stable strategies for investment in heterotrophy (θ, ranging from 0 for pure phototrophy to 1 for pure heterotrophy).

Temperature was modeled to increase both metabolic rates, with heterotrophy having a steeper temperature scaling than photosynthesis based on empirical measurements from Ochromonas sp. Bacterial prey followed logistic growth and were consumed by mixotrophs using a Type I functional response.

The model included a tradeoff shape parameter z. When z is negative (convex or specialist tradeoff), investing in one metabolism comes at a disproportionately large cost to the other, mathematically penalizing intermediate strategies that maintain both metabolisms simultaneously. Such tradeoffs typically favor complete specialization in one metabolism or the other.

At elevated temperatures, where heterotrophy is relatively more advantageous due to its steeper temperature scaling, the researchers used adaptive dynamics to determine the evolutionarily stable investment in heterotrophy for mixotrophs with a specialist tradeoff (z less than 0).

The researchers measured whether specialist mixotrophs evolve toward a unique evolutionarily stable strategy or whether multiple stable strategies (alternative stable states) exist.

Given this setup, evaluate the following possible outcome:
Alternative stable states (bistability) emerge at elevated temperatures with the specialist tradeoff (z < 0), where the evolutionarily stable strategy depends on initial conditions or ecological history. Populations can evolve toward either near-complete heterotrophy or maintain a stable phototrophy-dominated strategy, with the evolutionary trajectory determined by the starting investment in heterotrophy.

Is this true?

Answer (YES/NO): YES